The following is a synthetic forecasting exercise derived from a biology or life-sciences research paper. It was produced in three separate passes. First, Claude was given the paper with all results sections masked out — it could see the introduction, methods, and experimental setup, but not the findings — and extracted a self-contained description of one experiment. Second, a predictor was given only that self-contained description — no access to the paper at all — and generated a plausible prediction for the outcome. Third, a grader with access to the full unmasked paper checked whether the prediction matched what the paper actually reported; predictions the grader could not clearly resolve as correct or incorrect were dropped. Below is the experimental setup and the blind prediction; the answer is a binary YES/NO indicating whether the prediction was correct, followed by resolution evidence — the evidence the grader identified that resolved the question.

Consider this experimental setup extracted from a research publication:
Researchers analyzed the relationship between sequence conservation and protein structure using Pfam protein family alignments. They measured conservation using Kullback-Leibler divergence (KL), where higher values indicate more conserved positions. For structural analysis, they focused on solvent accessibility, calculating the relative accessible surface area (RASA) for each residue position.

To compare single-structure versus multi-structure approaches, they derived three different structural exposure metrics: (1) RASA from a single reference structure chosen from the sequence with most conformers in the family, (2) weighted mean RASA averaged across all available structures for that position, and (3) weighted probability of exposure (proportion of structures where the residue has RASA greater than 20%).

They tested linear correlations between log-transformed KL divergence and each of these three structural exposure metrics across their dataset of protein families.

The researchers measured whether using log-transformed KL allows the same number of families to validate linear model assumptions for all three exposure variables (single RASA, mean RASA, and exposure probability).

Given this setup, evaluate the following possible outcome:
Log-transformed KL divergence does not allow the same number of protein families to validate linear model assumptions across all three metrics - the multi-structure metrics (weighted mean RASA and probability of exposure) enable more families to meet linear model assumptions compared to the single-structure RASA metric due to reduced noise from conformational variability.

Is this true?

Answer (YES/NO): NO